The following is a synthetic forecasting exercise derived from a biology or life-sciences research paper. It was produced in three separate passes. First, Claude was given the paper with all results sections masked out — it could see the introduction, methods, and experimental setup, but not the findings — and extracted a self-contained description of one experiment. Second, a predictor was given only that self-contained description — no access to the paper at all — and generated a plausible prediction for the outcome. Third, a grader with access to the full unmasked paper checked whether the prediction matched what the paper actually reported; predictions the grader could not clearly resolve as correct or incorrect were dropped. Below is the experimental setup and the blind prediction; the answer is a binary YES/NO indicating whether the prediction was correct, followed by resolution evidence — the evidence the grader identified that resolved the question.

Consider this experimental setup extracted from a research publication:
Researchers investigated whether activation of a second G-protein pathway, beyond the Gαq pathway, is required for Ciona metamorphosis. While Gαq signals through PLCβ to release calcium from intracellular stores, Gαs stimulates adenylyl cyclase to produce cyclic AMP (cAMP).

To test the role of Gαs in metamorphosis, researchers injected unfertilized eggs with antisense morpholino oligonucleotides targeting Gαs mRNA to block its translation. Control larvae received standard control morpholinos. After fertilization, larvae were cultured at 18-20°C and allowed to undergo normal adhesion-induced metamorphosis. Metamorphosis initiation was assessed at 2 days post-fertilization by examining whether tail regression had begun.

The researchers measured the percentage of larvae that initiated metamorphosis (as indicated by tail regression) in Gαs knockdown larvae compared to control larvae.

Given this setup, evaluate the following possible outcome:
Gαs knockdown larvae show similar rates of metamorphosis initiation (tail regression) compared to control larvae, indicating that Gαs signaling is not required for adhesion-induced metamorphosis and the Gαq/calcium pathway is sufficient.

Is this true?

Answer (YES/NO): NO